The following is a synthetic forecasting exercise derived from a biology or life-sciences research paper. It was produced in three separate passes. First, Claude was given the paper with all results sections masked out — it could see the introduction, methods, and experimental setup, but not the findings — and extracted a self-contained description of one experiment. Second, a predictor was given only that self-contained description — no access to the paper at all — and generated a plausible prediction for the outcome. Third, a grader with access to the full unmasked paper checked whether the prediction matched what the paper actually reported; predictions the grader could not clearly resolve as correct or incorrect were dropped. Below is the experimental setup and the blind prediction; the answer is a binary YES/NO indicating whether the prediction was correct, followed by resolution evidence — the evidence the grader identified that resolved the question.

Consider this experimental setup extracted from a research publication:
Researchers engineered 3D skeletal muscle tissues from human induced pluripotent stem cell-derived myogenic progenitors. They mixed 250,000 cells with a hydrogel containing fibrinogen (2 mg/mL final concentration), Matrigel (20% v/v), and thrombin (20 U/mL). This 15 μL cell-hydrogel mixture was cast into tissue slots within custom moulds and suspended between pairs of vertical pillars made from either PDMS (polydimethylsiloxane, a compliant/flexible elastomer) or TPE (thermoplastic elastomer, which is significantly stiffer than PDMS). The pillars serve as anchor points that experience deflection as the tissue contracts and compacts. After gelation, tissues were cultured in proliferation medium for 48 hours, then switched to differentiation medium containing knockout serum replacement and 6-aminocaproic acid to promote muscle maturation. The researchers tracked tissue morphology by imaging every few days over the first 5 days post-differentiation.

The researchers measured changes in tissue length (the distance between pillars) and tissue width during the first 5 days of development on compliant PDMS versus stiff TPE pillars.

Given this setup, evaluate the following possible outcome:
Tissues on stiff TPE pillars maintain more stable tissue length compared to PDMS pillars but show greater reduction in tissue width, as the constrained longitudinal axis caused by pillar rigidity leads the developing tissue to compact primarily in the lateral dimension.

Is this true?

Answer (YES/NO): YES